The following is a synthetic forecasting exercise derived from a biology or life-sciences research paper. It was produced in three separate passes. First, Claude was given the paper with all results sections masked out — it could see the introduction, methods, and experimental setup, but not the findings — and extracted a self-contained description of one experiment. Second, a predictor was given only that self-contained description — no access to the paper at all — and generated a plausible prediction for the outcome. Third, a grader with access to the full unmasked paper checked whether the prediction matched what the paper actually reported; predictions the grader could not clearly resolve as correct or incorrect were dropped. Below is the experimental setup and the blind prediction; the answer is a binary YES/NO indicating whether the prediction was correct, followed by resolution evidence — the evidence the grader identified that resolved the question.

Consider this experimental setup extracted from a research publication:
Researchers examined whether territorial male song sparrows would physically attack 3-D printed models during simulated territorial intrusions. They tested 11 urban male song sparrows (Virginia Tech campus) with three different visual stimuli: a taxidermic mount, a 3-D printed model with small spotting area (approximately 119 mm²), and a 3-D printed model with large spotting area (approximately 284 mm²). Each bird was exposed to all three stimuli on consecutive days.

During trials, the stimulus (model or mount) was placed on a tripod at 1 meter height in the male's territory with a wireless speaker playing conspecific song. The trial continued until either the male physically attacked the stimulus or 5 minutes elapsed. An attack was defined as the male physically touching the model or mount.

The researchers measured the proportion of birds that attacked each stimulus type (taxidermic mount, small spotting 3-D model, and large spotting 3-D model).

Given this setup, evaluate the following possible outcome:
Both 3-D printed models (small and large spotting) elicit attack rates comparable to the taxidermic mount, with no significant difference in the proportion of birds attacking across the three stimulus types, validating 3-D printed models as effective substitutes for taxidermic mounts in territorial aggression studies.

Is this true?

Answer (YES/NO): NO